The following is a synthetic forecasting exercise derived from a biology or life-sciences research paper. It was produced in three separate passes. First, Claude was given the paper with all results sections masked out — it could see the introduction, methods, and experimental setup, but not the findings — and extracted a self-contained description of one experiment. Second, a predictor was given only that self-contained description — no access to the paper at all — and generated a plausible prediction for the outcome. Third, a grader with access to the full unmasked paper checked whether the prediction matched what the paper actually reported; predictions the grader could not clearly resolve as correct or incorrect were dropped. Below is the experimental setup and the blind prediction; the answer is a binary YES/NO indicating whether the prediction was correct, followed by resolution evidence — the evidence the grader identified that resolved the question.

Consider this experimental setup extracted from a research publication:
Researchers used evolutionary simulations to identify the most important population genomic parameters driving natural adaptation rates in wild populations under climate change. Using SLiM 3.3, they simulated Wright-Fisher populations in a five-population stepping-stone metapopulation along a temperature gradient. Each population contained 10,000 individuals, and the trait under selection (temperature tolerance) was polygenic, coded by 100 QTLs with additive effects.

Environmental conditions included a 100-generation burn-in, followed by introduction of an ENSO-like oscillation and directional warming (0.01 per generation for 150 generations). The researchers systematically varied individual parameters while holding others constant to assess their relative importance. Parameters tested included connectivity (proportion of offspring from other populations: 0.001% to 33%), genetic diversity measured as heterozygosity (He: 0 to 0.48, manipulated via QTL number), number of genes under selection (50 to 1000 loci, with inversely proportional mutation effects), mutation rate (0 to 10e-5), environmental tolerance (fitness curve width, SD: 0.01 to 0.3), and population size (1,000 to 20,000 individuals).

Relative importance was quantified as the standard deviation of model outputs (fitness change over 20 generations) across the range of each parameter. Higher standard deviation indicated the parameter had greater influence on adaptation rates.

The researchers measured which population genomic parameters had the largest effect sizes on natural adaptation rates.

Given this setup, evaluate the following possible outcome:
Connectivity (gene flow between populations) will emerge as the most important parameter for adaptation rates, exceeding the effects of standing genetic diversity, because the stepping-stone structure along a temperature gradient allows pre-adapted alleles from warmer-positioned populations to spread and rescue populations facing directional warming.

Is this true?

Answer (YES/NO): NO